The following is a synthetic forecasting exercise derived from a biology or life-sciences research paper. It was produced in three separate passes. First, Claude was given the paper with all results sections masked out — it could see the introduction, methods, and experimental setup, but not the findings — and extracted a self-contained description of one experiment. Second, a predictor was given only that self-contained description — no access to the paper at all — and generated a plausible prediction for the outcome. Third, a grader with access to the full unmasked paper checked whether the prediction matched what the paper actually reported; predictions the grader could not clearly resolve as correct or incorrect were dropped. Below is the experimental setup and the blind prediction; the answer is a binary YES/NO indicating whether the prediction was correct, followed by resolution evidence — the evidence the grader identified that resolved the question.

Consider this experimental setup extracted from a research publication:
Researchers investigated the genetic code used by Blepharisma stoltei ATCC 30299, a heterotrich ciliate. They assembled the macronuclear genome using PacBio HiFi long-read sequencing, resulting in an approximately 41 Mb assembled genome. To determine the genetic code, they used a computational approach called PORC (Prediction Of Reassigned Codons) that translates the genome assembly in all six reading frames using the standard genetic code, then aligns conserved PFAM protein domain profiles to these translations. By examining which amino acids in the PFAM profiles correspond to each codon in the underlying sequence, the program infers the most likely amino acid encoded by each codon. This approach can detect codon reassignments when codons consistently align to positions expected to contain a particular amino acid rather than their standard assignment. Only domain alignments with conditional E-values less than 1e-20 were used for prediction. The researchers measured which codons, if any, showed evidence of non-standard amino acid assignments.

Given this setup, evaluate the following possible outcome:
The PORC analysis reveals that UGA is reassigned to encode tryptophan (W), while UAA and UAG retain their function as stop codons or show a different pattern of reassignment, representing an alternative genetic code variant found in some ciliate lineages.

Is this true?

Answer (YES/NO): YES